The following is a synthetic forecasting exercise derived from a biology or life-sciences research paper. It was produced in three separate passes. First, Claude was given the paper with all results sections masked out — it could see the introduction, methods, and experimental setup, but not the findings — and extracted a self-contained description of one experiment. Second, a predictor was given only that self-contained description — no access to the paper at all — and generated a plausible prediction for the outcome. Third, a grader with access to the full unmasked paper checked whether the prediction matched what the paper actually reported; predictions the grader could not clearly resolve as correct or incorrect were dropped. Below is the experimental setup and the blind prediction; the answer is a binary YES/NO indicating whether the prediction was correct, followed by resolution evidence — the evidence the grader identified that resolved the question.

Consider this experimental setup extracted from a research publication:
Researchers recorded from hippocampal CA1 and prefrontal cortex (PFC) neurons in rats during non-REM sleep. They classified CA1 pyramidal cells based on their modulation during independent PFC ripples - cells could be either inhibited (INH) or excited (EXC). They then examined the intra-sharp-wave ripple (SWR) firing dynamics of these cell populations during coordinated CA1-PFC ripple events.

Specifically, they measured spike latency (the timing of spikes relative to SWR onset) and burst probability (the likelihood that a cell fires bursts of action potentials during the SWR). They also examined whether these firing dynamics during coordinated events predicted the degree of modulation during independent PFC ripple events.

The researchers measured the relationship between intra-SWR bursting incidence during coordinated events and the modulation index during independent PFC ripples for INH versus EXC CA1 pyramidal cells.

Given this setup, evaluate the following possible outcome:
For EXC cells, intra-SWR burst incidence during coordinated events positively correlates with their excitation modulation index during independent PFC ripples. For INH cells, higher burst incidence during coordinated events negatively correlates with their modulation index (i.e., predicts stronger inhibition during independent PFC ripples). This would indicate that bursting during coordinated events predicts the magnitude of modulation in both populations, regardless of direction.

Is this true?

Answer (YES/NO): NO